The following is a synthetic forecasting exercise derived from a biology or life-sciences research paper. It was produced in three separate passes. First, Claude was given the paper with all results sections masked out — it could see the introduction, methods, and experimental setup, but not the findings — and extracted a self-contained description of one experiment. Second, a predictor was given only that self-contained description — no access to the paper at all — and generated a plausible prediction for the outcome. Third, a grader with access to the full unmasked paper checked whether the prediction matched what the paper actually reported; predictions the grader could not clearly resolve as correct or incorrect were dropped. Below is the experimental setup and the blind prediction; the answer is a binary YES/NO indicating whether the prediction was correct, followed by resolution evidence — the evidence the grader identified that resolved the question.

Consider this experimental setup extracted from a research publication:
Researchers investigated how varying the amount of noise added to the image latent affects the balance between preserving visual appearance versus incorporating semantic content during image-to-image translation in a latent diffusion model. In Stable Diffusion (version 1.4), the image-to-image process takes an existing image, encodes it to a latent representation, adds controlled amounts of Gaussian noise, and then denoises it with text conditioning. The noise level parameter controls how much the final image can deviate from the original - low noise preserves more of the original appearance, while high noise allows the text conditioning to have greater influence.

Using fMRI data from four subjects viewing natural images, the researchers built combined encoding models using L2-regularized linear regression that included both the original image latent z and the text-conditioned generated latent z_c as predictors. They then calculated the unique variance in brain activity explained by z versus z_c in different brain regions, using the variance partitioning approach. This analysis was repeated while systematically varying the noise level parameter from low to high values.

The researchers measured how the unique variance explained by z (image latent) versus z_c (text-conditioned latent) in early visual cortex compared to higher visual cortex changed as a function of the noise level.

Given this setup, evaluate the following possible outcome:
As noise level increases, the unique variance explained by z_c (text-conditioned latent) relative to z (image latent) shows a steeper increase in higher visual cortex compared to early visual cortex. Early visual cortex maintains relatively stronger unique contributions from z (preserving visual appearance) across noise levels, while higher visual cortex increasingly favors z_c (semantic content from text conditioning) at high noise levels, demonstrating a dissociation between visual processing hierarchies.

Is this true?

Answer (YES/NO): YES